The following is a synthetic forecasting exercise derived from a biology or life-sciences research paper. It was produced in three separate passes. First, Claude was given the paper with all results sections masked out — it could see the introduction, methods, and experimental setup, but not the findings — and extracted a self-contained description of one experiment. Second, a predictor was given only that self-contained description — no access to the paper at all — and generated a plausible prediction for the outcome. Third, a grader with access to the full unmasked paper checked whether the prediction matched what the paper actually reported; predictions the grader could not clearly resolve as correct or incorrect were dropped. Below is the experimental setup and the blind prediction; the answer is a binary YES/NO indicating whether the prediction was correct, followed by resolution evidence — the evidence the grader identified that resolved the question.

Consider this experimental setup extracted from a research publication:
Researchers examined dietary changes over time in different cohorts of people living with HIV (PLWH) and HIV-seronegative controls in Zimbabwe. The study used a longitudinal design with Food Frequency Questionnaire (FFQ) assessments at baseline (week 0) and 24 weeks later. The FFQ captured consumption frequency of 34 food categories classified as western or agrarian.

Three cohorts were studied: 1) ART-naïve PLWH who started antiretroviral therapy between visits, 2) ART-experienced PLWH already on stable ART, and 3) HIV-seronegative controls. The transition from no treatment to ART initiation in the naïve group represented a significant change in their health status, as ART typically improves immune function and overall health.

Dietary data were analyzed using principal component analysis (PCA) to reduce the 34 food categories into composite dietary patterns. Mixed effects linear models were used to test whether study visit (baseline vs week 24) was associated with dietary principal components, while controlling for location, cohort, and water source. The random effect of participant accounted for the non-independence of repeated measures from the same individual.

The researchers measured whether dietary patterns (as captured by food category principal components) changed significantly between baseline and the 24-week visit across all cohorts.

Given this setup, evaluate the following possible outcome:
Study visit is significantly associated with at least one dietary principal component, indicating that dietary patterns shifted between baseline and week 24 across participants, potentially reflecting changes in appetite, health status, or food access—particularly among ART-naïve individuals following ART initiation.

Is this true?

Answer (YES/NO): NO